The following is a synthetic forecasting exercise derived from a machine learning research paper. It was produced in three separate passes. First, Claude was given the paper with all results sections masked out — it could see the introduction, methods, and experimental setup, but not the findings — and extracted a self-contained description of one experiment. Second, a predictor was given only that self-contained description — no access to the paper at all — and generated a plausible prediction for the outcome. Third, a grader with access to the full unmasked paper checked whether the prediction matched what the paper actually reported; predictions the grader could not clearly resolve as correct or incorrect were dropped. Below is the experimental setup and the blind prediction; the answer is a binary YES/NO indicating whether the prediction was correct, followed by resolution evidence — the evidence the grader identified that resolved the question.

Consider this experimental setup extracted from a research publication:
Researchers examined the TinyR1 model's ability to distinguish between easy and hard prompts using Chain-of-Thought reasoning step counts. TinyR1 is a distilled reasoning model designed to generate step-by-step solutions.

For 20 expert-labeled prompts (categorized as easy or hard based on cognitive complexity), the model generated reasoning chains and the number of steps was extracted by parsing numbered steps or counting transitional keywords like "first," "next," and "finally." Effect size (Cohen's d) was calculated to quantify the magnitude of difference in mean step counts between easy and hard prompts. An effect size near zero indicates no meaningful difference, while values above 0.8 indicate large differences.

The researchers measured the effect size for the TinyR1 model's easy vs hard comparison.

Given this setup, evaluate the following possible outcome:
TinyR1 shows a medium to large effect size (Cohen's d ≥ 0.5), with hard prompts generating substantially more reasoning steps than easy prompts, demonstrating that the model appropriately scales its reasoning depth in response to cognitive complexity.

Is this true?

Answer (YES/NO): NO